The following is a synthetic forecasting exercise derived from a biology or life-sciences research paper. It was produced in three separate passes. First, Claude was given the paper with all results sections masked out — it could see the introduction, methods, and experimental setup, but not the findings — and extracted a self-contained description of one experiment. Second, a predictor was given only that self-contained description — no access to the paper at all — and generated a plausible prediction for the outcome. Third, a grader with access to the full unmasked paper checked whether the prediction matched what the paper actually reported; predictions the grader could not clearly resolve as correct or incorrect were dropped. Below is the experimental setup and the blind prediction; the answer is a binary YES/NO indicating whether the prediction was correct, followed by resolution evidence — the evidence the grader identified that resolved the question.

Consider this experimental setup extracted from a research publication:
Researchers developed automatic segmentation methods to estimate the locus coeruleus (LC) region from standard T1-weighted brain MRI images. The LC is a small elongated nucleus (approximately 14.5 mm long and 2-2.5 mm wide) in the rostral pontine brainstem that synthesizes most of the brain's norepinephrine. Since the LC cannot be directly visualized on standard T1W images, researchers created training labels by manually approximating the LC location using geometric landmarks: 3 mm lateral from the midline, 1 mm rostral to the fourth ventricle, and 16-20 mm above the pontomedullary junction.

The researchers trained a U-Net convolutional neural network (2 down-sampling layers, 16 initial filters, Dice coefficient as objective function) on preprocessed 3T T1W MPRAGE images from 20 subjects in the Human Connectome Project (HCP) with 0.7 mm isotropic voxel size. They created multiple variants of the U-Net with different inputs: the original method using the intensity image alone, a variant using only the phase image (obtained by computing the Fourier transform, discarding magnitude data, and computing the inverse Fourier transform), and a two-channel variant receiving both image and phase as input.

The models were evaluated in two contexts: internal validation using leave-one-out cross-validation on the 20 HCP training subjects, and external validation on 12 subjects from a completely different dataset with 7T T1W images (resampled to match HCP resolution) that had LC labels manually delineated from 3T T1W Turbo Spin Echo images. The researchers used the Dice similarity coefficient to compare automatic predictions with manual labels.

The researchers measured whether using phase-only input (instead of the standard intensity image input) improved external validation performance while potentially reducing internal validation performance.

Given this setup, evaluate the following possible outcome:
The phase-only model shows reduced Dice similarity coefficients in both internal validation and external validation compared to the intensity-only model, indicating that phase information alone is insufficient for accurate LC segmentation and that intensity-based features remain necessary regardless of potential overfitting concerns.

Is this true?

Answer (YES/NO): NO